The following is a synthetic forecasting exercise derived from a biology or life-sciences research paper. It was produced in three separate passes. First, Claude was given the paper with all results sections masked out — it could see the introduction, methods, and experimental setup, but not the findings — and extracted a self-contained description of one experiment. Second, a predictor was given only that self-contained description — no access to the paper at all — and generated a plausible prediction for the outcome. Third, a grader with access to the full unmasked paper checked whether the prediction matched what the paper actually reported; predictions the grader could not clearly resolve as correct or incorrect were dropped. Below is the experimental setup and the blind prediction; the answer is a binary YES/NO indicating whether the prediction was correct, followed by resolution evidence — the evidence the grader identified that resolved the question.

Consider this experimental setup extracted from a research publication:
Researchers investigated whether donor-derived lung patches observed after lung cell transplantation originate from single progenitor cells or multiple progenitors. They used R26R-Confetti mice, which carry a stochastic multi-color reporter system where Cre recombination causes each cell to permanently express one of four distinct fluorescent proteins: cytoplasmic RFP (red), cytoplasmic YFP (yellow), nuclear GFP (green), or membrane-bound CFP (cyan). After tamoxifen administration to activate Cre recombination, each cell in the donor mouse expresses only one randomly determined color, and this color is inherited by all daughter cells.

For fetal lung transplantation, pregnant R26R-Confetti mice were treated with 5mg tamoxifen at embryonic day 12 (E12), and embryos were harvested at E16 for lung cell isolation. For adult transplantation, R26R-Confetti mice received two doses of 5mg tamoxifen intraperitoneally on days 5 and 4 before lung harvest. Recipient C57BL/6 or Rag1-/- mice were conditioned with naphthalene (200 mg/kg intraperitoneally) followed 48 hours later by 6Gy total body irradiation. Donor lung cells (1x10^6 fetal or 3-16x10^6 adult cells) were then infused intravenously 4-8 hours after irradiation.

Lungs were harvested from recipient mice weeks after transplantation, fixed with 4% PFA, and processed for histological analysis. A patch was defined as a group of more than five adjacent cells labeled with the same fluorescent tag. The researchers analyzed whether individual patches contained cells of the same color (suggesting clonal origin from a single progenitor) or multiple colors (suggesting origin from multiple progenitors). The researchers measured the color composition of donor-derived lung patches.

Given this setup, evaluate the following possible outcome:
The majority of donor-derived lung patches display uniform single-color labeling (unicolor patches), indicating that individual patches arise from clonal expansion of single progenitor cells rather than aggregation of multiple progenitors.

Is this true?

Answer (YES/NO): YES